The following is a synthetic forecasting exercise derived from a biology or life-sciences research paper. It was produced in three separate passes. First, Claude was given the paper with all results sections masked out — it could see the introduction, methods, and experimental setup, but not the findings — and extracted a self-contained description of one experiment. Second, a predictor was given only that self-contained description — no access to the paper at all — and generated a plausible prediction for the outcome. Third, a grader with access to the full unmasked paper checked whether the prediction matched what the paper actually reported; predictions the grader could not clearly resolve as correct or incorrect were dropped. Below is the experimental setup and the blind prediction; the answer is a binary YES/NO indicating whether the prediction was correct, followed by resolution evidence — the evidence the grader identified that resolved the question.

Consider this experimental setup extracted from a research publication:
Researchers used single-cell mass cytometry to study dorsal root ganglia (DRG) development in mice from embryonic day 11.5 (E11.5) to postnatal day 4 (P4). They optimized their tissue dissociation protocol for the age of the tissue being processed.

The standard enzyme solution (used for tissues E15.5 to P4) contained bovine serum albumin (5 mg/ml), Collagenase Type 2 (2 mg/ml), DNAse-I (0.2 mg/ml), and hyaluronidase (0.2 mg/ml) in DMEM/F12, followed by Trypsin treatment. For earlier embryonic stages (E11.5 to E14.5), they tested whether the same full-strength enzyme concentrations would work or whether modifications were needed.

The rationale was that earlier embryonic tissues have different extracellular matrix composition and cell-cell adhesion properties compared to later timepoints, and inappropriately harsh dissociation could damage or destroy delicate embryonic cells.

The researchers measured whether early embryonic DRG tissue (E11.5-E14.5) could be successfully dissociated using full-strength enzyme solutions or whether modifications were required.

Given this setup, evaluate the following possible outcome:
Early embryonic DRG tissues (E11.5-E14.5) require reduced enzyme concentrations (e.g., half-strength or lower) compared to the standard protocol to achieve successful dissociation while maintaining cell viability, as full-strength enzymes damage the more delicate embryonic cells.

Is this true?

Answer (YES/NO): YES